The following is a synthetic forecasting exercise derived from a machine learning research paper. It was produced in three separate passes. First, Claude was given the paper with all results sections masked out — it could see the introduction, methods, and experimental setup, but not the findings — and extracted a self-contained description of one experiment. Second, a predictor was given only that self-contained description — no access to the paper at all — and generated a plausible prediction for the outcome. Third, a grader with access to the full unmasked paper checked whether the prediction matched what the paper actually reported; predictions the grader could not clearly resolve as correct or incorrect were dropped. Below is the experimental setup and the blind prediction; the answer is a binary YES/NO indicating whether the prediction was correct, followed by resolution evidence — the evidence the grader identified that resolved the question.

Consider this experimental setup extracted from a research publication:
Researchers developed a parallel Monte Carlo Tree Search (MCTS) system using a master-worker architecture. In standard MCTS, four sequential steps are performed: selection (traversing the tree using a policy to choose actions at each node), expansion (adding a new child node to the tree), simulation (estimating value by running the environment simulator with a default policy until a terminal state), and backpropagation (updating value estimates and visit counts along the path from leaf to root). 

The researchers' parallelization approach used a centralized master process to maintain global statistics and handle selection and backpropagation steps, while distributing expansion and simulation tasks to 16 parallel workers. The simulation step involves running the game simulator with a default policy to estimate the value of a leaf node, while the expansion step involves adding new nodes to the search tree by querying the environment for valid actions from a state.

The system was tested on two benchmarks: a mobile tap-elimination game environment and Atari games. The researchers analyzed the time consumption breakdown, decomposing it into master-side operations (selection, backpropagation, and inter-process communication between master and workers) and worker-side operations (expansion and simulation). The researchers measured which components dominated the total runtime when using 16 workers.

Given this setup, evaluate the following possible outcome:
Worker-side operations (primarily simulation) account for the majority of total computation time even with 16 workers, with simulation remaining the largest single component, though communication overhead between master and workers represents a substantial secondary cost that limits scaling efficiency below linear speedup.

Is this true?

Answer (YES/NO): NO